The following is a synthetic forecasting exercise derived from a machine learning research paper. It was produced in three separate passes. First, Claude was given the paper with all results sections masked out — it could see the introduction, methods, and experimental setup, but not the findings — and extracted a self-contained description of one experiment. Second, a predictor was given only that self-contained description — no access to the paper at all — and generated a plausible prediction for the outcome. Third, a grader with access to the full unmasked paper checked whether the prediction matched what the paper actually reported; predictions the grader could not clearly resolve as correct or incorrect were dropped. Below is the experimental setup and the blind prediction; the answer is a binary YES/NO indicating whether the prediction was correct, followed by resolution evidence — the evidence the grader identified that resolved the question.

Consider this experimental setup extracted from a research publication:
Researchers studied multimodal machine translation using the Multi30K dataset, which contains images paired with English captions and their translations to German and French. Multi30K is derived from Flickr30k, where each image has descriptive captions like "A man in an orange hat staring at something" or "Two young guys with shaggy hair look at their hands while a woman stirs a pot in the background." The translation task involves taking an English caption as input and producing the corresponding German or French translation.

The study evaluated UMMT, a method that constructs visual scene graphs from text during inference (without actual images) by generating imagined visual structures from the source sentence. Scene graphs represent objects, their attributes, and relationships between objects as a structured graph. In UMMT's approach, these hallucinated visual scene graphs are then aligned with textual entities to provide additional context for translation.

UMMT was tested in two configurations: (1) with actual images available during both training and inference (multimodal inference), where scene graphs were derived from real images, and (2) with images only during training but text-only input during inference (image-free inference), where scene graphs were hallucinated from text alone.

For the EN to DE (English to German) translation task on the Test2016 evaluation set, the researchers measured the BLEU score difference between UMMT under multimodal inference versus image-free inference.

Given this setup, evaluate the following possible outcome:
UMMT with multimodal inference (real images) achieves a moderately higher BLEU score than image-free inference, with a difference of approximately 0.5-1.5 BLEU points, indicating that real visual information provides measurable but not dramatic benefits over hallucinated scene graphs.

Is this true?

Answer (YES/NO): NO